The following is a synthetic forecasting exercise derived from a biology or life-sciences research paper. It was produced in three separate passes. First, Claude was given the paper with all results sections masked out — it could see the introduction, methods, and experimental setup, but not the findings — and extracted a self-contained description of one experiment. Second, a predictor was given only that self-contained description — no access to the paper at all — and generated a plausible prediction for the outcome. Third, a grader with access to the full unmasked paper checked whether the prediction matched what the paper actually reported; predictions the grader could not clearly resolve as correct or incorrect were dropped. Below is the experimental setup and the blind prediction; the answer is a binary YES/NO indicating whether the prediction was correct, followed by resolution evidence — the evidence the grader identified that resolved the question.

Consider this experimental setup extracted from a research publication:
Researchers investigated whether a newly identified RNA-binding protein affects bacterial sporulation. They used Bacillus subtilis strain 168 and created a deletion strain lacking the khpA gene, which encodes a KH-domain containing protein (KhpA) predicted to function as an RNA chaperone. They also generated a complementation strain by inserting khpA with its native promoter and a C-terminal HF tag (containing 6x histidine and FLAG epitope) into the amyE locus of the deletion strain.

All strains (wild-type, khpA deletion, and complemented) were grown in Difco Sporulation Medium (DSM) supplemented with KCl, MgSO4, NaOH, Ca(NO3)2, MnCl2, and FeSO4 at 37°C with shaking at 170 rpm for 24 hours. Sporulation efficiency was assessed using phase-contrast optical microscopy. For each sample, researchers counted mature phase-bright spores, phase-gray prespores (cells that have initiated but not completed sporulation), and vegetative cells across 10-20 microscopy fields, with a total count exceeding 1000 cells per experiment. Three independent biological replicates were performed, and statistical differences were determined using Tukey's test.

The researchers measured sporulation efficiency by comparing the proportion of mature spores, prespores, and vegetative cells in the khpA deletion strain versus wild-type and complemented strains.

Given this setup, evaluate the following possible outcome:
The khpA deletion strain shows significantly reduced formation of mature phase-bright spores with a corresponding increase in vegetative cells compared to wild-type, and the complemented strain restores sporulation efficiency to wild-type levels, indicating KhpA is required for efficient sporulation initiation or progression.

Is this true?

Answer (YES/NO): NO